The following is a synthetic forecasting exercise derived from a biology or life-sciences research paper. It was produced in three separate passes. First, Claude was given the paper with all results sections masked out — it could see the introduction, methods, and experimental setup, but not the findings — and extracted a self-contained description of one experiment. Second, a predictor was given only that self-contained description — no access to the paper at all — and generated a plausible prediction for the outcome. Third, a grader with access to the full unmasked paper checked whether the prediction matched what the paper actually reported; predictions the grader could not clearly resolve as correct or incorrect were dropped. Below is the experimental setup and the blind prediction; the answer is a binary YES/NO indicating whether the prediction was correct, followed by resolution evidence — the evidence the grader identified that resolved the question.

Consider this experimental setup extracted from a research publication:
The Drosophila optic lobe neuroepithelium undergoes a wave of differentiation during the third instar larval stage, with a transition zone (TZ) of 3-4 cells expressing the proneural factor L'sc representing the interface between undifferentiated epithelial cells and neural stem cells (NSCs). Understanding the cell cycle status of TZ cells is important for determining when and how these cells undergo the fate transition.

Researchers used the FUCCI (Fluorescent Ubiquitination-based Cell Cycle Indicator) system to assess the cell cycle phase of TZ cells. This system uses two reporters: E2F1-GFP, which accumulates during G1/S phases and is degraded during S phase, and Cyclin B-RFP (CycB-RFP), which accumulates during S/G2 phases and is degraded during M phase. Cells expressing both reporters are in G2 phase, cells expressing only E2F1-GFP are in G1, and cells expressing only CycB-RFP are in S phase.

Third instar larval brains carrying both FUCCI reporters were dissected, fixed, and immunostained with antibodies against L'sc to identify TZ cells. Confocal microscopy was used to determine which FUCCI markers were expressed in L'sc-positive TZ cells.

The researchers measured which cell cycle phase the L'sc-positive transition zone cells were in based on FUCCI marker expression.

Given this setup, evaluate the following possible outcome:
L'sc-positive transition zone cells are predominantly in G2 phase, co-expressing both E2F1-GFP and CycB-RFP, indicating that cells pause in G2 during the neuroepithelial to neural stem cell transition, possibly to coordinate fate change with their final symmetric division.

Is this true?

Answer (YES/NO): NO